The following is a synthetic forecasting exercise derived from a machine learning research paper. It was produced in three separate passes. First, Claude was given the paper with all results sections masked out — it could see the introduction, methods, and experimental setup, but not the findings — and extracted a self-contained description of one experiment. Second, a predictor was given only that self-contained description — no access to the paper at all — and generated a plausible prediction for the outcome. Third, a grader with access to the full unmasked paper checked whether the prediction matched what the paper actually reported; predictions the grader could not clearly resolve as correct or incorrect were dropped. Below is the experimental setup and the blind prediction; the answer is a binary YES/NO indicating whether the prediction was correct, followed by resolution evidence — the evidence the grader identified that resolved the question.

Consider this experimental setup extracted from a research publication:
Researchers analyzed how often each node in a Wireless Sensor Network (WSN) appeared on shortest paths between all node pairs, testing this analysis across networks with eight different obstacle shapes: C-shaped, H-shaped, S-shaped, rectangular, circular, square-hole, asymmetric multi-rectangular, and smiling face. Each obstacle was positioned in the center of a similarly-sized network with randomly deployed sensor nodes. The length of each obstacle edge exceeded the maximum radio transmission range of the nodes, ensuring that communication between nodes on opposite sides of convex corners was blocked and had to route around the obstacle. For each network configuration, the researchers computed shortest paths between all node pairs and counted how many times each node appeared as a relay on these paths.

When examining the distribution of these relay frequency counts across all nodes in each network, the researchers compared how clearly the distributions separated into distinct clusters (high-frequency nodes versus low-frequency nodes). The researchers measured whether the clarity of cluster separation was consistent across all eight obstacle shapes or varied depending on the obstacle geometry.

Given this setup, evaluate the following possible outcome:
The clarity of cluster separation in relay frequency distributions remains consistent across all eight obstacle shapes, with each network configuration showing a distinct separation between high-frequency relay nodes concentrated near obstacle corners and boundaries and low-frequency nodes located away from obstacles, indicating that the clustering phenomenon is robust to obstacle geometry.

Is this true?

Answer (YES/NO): NO